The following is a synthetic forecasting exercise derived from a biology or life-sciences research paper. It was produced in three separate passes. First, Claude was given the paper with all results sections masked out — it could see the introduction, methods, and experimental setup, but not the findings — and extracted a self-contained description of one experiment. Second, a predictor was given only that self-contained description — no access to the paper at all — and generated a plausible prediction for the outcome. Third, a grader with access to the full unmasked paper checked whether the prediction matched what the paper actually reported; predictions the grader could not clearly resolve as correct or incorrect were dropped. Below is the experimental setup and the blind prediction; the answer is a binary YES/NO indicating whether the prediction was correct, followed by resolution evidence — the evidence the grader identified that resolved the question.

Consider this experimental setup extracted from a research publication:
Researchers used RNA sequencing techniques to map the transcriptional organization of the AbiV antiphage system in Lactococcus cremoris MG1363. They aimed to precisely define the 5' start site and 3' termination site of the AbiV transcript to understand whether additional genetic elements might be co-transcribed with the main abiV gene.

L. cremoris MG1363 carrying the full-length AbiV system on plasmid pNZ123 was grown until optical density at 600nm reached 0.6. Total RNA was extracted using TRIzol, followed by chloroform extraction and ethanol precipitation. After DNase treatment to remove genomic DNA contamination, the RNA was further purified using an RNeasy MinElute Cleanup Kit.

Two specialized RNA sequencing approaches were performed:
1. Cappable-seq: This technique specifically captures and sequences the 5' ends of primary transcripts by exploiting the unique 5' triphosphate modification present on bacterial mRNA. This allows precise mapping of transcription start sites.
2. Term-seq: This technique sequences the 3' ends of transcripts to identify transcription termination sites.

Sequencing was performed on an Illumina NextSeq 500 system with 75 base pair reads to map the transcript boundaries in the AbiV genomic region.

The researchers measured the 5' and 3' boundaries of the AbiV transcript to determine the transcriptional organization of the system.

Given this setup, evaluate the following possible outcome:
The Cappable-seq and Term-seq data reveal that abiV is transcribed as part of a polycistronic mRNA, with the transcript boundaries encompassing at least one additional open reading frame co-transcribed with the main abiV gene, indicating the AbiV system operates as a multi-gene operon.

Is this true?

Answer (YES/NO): NO